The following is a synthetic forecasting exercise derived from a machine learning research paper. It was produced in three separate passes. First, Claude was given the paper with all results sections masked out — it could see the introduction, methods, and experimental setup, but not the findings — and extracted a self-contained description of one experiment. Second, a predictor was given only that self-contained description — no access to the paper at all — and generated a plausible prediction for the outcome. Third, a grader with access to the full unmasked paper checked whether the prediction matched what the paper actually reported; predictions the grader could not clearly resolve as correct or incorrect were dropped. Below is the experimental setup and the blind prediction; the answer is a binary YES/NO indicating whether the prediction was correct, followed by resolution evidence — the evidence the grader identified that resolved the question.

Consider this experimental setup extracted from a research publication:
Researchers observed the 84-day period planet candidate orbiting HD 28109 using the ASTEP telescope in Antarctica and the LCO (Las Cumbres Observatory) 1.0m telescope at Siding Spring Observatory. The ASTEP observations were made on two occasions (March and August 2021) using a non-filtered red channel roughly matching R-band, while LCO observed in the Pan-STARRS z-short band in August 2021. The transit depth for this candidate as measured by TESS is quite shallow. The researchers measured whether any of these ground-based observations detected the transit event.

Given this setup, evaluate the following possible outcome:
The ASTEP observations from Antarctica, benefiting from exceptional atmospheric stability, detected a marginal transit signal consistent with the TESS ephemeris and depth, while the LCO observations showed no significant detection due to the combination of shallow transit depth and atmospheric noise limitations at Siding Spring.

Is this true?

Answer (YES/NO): NO